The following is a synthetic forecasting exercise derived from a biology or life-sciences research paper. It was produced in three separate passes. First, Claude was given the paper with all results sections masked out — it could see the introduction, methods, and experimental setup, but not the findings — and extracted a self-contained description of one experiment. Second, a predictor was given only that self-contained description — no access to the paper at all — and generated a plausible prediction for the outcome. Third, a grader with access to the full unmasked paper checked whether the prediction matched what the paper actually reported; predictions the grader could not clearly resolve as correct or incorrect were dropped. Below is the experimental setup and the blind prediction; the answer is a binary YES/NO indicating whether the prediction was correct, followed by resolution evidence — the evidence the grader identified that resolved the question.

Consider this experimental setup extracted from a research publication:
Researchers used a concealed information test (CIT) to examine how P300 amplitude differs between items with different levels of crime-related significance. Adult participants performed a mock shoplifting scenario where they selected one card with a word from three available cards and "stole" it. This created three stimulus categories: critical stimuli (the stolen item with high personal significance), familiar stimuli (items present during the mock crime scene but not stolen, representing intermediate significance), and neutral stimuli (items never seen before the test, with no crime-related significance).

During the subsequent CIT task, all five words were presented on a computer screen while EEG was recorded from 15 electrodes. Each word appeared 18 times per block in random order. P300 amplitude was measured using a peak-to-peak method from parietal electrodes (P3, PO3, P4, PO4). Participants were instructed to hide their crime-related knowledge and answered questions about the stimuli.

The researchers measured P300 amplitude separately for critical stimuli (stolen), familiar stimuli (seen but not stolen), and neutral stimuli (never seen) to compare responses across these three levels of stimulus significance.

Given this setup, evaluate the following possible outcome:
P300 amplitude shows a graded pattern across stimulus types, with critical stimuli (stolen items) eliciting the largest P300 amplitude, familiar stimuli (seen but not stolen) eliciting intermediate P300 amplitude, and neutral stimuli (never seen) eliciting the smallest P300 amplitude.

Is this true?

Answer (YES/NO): NO